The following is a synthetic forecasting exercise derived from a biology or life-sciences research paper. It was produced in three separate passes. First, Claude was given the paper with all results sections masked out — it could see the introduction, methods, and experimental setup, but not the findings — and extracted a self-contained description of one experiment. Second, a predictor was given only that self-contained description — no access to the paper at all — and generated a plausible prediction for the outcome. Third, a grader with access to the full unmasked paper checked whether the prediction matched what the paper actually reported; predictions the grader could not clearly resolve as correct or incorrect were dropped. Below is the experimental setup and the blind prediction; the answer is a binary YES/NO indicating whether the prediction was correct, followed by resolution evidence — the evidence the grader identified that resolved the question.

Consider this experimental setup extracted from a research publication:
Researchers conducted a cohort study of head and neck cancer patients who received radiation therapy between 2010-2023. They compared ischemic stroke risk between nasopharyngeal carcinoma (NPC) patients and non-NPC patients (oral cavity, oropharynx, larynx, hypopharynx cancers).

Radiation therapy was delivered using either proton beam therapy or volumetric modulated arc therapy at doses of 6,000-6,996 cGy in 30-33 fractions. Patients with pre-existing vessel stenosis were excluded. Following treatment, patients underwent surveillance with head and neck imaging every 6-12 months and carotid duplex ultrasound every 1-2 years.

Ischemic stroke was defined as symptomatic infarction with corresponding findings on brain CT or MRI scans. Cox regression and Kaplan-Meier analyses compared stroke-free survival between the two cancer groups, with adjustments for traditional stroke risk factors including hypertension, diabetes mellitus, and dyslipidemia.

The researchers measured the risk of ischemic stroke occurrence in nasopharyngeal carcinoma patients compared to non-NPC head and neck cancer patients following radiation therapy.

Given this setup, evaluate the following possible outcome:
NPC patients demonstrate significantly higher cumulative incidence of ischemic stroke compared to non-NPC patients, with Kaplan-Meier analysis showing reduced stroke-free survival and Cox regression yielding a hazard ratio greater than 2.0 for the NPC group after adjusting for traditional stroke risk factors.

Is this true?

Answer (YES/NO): NO